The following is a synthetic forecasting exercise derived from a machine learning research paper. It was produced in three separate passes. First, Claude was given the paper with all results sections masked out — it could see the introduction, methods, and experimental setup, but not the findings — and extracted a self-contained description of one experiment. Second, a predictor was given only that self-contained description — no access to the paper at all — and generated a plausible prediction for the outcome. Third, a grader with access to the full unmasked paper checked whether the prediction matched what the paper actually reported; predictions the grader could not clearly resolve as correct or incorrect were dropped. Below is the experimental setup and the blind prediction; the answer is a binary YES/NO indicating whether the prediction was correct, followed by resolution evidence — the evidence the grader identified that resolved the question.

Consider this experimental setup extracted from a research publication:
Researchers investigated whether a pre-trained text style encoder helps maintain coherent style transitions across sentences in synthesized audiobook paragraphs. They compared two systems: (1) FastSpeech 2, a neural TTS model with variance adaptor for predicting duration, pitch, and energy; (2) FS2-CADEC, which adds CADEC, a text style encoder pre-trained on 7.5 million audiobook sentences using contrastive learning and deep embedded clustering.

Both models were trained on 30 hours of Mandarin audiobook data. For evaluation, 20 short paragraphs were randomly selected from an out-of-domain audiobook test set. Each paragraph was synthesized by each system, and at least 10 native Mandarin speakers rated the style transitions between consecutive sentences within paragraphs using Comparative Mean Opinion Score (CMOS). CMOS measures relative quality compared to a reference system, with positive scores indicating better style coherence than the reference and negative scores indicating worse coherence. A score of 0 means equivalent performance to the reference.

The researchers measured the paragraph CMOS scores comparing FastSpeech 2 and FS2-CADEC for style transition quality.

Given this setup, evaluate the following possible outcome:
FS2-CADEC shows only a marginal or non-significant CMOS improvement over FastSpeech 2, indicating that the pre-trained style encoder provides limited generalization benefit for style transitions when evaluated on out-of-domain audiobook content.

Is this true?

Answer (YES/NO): NO